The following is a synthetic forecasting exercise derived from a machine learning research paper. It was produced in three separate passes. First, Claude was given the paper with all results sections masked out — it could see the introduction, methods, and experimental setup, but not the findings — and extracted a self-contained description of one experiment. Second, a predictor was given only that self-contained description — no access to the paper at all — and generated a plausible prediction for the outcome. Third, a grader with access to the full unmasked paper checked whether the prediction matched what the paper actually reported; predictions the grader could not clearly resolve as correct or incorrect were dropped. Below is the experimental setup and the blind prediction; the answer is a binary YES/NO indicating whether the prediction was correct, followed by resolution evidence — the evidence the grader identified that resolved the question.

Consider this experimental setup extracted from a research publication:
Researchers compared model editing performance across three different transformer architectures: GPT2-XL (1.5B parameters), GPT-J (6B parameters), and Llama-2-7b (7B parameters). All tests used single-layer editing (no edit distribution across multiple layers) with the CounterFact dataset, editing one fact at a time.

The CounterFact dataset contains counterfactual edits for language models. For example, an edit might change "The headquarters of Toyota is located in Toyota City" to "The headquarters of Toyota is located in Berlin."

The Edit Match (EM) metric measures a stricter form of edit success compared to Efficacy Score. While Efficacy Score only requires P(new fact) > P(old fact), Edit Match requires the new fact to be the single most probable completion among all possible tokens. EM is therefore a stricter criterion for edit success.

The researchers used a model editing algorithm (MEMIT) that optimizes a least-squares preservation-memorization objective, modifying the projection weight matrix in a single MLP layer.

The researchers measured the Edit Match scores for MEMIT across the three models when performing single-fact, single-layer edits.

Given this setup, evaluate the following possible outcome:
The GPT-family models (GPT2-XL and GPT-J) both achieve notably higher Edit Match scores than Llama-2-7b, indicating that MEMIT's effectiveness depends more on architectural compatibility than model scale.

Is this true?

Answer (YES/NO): YES